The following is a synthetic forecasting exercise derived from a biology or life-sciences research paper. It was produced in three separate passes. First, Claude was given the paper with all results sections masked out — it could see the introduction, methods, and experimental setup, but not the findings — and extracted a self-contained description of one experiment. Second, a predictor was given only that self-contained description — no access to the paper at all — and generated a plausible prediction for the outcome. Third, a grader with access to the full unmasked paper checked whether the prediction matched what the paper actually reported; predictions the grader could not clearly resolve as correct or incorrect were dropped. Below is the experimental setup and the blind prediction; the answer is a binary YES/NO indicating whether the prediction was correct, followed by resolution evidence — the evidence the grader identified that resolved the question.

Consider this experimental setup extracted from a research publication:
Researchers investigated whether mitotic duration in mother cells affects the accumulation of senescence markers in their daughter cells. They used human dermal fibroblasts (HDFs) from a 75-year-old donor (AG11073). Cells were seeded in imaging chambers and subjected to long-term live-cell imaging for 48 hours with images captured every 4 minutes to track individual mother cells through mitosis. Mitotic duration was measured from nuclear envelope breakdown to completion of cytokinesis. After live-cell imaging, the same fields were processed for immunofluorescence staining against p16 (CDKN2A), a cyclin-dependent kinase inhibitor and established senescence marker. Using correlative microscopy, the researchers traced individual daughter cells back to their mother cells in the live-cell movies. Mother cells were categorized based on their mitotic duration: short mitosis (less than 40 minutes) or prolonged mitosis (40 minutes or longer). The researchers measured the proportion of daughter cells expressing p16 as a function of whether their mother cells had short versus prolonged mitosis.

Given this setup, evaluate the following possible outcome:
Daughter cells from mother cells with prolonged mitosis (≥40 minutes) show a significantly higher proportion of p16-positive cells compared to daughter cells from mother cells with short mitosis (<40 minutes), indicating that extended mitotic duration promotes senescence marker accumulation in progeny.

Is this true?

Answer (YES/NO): YES